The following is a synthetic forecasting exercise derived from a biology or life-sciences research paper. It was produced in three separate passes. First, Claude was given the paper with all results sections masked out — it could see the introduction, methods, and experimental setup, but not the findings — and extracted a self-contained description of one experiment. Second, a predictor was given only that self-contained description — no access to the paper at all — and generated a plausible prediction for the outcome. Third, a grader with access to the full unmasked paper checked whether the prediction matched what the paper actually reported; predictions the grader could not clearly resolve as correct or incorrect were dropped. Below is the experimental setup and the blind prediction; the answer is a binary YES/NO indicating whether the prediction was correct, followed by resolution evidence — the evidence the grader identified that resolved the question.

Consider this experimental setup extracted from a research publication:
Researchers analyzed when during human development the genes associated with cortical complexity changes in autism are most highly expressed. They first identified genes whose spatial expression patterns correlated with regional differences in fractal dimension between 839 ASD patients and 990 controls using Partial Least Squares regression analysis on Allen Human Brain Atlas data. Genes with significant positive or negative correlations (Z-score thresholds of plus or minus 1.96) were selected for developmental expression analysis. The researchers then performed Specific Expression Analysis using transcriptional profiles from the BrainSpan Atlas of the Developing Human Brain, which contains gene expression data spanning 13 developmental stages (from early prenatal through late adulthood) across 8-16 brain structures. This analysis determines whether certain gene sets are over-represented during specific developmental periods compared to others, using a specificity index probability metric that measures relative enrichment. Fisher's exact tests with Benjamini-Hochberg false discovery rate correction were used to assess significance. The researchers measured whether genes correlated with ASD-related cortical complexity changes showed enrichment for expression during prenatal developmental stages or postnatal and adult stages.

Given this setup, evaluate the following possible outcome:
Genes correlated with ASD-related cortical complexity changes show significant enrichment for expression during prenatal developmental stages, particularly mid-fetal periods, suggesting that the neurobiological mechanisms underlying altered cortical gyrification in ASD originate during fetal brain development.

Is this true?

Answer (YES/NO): NO